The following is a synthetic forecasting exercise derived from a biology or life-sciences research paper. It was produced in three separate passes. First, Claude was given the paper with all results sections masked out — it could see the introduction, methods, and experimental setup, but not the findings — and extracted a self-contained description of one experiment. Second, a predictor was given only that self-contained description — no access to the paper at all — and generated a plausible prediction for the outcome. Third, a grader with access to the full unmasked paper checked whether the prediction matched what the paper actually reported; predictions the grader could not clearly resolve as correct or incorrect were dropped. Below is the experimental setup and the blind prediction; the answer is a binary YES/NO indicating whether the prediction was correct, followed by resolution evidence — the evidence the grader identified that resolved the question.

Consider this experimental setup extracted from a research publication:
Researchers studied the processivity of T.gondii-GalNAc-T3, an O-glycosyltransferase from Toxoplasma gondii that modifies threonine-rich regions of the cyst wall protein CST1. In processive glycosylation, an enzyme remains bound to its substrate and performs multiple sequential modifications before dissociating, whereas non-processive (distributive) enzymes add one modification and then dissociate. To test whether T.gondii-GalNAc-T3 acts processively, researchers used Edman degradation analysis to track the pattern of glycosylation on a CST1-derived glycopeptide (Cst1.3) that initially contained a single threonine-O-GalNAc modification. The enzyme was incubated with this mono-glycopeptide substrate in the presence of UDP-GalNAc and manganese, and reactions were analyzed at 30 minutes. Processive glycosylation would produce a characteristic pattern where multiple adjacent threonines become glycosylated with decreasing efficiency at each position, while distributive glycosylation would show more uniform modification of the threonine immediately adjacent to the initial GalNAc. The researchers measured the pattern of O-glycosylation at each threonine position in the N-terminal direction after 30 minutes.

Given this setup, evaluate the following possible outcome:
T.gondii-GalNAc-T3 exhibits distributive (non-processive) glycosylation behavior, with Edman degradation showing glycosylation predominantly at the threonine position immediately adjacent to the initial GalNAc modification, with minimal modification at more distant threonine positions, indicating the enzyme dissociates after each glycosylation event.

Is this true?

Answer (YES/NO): NO